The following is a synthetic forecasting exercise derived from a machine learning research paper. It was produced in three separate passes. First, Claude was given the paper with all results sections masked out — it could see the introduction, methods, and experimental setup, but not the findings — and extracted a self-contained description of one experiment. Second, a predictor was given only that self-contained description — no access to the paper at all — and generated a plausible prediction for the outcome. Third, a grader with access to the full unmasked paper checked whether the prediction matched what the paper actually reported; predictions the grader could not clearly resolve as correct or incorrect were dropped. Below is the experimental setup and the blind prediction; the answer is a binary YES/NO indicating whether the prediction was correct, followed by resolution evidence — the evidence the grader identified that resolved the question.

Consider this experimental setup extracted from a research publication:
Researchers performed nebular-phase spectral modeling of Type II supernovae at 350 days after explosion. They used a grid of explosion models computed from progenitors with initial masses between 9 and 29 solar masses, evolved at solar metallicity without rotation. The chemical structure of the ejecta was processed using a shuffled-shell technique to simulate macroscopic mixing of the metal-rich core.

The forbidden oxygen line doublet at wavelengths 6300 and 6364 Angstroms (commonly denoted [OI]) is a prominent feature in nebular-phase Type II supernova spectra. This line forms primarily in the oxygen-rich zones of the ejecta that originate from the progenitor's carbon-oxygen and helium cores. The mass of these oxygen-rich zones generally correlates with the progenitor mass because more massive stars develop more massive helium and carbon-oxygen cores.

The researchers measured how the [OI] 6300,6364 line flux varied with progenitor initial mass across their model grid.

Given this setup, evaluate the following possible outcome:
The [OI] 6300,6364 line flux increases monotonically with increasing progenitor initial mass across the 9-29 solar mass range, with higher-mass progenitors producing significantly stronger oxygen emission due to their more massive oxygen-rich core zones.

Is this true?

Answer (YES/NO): NO